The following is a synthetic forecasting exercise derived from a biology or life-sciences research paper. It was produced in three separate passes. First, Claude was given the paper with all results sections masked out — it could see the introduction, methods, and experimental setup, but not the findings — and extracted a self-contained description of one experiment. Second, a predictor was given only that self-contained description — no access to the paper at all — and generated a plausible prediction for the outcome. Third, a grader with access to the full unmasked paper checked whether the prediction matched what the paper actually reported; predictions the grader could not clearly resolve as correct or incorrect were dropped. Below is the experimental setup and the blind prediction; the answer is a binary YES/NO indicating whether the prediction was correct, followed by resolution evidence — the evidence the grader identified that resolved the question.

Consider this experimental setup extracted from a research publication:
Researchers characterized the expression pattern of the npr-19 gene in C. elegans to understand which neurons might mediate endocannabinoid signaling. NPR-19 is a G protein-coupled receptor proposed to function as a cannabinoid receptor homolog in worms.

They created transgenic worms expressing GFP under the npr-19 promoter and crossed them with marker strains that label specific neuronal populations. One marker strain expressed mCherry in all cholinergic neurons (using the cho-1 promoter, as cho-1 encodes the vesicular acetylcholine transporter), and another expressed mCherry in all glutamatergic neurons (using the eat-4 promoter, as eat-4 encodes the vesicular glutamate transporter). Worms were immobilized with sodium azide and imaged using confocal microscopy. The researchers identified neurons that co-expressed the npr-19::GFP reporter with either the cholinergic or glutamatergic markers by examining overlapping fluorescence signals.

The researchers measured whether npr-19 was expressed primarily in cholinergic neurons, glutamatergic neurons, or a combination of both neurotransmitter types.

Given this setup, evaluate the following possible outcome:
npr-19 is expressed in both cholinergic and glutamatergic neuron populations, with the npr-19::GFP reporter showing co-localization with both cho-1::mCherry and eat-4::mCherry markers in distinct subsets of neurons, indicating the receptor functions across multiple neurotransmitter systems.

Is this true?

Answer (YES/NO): YES